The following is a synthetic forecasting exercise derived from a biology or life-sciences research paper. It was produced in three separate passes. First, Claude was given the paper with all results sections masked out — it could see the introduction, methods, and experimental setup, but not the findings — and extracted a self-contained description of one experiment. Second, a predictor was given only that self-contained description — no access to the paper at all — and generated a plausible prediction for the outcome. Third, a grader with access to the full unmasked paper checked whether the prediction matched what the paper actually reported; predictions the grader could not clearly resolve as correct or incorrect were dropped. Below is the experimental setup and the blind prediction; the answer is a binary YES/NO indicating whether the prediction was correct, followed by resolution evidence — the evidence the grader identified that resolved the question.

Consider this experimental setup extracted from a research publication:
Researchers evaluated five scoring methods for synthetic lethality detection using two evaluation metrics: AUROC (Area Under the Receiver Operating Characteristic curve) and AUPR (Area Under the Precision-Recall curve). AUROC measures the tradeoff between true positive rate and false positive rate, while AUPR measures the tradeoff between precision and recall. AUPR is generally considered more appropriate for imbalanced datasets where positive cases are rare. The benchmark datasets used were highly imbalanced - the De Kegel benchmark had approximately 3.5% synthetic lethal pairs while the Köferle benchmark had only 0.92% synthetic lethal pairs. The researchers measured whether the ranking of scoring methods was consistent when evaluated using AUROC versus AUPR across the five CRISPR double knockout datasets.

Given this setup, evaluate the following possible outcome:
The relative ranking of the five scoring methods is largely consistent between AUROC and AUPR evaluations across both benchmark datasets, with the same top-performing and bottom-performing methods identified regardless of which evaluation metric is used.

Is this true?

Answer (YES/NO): NO